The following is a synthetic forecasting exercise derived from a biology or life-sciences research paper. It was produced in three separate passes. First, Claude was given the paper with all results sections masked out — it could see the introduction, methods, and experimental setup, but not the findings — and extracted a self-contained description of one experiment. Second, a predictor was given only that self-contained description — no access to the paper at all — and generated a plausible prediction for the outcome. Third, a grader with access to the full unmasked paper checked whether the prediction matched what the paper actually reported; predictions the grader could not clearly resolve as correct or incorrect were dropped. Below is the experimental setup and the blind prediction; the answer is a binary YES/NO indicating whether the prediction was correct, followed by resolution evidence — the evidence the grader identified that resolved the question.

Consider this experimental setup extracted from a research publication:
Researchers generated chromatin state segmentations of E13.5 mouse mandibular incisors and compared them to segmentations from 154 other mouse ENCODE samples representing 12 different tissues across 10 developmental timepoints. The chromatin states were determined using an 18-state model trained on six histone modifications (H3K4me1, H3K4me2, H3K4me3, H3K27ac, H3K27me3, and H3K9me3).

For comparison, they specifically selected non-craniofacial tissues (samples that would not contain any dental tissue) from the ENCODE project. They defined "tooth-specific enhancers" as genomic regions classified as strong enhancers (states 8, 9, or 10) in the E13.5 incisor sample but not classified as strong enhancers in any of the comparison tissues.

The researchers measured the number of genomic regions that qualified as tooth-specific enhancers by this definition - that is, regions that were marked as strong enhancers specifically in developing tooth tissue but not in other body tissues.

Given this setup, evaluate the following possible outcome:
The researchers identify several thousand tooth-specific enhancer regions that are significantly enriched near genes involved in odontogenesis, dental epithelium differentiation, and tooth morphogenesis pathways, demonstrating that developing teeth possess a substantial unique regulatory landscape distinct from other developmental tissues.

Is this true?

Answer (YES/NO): YES